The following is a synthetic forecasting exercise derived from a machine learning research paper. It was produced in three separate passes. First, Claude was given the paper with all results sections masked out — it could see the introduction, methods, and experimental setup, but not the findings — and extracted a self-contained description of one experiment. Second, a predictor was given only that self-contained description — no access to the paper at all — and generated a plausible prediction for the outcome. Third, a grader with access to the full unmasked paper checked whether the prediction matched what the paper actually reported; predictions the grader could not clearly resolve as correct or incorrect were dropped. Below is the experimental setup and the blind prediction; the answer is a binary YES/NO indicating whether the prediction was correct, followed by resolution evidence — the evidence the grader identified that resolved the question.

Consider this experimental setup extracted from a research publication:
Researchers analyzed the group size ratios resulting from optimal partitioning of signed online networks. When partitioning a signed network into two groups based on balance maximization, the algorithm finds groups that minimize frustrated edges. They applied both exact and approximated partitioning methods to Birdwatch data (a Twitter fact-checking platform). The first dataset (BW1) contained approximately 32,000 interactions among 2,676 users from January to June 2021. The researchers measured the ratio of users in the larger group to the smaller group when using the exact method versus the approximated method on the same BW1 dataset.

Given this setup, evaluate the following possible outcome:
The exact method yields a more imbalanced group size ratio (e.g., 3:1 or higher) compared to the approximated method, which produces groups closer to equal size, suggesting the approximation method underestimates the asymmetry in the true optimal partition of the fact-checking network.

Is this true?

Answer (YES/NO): NO